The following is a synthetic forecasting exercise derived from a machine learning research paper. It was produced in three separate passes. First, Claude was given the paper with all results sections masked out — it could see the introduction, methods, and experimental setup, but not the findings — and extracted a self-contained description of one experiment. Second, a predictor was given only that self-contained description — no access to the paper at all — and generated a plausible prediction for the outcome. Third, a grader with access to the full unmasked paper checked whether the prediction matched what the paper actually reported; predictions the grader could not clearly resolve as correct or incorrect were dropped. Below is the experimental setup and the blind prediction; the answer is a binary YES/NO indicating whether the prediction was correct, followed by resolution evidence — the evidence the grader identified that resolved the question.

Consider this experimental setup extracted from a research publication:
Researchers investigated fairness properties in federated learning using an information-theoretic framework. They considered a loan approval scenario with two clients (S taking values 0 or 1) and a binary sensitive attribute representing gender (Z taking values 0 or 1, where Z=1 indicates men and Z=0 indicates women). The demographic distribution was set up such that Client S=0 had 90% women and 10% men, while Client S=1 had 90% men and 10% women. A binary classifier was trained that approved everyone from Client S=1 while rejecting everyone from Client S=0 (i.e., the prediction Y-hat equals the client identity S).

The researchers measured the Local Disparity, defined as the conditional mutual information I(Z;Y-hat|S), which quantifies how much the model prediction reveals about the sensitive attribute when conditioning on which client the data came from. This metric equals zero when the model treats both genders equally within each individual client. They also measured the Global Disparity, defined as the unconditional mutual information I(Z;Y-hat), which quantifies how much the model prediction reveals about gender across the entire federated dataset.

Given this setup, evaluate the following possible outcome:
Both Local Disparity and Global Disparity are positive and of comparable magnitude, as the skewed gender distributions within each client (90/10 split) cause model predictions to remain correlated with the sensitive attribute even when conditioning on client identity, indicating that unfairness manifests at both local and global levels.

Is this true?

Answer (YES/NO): NO